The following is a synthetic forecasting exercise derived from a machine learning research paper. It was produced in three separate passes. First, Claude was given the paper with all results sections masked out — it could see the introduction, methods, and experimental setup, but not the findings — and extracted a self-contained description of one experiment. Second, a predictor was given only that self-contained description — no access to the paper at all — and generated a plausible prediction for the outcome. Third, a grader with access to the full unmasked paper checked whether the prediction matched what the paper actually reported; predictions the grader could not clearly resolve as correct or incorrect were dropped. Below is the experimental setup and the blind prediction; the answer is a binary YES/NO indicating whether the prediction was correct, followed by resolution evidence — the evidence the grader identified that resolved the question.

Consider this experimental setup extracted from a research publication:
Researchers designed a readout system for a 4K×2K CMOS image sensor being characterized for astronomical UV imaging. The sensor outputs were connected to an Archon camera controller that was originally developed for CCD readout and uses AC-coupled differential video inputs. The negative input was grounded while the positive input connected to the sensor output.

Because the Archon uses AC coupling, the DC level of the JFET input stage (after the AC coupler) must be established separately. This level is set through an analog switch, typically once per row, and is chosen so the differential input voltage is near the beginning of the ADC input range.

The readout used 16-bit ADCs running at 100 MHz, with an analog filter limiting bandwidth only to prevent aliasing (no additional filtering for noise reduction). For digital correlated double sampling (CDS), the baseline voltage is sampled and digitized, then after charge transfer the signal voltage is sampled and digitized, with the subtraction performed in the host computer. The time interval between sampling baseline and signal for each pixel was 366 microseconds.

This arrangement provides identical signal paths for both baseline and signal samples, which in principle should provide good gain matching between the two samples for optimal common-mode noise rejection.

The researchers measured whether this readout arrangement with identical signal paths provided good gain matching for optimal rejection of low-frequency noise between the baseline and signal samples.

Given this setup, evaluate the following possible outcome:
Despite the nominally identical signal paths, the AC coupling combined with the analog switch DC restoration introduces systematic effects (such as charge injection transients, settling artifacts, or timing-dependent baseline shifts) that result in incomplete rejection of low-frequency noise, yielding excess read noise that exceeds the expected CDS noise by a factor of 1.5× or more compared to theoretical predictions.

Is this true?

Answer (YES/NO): NO